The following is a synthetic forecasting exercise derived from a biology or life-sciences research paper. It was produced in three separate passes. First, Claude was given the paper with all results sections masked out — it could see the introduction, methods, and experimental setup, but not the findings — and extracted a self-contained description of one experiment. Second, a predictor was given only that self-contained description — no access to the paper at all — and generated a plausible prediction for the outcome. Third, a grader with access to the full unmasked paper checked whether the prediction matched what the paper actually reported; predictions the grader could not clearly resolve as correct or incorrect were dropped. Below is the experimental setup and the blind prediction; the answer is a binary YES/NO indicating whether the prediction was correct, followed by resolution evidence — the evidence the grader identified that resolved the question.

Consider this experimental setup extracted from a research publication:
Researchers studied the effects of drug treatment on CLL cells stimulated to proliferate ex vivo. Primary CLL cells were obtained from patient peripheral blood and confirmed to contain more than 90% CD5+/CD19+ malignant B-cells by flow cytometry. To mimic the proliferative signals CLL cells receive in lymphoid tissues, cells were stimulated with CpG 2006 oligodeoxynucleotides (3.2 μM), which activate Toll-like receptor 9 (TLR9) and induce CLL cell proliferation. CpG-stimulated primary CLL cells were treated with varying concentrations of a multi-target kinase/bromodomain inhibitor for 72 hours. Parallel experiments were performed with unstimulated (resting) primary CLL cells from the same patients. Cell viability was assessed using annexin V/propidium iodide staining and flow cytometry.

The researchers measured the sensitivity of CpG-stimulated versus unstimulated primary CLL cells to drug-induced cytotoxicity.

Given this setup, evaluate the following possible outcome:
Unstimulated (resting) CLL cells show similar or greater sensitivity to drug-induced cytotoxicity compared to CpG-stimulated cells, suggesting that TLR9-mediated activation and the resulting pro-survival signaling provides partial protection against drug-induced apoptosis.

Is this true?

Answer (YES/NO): NO